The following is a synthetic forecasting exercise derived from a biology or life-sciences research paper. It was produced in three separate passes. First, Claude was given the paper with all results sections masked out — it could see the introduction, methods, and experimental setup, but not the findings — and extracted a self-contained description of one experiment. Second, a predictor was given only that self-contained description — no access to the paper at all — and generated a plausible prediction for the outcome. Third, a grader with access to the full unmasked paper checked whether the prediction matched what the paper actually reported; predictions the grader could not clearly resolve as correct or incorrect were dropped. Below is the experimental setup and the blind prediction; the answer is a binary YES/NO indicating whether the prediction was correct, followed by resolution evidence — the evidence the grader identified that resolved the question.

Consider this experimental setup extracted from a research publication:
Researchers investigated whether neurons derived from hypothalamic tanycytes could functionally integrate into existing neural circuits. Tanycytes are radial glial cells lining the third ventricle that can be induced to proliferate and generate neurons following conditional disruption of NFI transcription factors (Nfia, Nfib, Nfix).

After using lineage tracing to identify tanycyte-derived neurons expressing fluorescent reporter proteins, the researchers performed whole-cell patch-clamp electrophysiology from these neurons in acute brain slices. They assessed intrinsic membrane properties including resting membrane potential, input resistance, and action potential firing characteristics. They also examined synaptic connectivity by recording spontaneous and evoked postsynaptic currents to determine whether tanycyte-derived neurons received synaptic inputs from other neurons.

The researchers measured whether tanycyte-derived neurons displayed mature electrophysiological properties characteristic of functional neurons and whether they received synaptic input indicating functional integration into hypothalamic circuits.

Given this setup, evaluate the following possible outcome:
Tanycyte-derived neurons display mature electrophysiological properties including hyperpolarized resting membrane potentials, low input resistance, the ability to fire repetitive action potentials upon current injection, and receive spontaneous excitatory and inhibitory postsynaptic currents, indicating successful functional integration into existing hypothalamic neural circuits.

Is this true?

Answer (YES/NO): NO